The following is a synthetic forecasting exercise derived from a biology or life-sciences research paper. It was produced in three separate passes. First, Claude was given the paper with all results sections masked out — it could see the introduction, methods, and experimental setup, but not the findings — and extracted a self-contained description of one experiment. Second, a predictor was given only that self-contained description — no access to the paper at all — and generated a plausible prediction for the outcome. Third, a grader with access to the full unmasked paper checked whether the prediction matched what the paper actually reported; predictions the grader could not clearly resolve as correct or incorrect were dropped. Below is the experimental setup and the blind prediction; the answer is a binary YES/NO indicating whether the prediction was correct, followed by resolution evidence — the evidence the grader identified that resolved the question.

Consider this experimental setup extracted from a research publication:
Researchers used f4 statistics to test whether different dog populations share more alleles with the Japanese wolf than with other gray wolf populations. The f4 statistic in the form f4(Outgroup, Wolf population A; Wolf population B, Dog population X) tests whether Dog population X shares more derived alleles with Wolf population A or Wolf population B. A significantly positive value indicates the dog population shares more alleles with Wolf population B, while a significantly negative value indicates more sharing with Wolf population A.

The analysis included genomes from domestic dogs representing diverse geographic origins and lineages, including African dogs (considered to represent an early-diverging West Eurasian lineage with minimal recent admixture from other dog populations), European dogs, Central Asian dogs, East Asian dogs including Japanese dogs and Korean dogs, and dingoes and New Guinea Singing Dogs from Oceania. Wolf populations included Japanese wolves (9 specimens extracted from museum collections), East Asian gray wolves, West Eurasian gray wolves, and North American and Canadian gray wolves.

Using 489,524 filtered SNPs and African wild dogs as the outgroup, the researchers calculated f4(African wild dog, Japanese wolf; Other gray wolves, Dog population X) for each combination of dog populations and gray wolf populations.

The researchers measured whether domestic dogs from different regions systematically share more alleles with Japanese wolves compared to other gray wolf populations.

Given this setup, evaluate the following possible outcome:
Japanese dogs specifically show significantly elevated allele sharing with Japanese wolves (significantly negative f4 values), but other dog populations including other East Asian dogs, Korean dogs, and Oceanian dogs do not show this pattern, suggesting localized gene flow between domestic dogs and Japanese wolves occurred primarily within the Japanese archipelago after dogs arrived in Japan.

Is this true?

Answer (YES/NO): NO